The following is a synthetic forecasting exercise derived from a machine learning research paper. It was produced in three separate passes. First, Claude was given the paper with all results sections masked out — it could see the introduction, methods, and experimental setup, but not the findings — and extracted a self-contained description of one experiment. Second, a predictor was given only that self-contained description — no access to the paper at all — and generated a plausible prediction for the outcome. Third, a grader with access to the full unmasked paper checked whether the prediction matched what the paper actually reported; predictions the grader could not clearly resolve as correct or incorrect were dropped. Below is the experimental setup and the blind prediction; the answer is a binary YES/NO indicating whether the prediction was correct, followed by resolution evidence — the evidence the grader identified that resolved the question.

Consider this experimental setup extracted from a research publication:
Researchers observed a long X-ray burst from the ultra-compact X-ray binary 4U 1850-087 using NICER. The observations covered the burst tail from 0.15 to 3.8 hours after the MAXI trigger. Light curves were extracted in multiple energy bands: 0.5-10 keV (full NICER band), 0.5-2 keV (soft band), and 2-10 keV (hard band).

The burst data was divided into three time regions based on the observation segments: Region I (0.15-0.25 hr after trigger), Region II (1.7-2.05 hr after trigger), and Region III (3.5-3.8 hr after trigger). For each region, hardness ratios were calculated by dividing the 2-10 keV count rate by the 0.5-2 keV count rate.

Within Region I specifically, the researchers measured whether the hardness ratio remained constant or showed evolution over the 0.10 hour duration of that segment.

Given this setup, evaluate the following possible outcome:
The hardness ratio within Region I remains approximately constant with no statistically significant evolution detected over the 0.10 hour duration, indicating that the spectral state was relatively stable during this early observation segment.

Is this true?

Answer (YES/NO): NO